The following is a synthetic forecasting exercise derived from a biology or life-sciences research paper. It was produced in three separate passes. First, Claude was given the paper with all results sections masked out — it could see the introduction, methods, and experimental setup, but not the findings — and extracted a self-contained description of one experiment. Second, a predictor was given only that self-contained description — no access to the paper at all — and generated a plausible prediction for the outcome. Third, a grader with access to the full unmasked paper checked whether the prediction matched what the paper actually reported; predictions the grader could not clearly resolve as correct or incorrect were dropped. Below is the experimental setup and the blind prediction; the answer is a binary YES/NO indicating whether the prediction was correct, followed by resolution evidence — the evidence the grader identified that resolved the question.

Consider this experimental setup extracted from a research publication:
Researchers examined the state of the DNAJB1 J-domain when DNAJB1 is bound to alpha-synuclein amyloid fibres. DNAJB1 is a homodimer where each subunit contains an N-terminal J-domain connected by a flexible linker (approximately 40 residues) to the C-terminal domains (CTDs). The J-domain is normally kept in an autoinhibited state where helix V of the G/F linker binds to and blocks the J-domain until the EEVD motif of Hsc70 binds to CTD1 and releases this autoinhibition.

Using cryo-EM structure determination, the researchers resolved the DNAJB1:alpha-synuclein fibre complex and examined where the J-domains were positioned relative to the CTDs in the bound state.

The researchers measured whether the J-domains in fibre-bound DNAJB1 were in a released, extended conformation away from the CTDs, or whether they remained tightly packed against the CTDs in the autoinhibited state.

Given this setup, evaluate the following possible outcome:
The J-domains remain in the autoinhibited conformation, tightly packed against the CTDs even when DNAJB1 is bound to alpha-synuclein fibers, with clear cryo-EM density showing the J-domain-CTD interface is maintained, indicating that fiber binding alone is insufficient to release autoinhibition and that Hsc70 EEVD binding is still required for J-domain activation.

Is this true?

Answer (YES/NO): YES